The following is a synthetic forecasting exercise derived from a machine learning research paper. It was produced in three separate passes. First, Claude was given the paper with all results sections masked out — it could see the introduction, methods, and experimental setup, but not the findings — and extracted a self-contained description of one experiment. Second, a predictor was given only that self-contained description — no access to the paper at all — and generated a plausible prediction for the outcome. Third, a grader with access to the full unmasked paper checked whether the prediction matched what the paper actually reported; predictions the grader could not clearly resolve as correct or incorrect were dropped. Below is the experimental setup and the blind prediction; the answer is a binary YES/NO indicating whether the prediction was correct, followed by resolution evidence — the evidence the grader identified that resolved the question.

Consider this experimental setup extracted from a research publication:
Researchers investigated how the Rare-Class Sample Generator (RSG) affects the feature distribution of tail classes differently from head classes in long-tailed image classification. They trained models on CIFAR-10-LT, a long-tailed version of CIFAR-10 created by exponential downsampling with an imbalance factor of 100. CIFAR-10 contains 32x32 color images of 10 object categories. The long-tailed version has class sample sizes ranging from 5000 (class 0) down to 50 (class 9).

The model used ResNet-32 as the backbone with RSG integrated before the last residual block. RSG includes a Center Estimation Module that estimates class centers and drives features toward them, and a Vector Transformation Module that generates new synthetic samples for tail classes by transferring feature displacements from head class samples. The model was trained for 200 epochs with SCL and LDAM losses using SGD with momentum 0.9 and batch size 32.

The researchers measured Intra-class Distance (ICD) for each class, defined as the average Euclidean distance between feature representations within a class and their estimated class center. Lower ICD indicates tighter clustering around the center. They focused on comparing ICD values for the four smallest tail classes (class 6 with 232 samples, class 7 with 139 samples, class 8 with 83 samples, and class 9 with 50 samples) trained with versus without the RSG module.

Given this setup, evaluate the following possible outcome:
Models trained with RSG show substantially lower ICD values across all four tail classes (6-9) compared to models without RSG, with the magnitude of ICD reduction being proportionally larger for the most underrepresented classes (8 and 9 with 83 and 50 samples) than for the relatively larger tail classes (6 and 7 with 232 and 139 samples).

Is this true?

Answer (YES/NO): NO